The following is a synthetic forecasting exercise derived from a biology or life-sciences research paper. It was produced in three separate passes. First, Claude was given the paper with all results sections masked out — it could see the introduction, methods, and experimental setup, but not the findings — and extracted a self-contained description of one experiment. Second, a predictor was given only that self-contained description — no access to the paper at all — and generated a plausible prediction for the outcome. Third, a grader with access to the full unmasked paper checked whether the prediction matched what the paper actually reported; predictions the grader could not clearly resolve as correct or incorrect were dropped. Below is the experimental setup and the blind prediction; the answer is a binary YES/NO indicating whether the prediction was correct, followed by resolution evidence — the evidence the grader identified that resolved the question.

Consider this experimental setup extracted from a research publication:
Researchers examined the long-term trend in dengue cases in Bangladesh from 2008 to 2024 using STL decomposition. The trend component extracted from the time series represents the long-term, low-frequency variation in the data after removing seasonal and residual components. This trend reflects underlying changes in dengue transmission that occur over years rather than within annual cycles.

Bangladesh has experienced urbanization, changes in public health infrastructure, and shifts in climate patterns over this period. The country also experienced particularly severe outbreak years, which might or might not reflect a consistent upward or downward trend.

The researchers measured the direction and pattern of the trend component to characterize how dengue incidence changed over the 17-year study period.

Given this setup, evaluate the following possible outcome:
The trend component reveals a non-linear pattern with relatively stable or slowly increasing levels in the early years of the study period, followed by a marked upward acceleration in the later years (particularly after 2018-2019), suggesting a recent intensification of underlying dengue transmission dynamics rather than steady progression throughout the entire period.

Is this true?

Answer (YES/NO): NO